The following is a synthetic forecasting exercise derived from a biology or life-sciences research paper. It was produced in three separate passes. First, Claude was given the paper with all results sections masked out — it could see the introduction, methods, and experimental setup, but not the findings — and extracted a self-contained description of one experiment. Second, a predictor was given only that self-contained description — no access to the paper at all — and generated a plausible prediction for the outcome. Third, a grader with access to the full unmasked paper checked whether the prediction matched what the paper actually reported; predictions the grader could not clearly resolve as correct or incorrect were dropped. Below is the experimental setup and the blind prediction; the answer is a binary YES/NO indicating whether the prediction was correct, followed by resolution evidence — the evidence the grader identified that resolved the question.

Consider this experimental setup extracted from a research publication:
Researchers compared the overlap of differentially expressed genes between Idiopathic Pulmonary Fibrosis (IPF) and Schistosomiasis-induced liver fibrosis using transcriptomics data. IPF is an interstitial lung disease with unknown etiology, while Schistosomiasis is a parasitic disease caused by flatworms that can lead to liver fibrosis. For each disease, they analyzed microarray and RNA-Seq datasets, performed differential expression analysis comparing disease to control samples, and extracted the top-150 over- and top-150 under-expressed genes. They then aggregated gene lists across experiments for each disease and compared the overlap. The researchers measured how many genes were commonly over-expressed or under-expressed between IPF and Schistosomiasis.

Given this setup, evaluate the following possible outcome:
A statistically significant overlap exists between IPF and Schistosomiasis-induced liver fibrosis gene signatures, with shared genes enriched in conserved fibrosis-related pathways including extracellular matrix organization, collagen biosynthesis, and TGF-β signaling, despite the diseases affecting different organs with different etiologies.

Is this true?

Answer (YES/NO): NO